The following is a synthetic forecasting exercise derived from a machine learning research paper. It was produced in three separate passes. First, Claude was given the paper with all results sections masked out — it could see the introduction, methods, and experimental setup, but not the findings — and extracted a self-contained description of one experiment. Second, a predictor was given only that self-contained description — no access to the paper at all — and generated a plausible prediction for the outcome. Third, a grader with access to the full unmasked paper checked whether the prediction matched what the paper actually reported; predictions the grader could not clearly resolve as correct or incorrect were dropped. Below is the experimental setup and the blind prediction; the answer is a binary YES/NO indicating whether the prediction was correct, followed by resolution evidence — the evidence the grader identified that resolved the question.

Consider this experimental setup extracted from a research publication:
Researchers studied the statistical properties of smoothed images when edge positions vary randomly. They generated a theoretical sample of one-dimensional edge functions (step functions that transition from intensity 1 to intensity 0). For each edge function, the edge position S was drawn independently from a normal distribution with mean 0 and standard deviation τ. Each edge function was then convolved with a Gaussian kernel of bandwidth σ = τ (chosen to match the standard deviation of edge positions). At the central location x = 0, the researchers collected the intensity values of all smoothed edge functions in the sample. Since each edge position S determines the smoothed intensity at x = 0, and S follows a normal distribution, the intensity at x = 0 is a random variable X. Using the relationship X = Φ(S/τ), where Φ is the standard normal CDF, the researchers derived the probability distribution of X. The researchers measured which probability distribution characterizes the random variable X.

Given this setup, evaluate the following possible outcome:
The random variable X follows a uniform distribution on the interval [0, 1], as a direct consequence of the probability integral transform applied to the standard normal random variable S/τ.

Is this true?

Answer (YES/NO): YES